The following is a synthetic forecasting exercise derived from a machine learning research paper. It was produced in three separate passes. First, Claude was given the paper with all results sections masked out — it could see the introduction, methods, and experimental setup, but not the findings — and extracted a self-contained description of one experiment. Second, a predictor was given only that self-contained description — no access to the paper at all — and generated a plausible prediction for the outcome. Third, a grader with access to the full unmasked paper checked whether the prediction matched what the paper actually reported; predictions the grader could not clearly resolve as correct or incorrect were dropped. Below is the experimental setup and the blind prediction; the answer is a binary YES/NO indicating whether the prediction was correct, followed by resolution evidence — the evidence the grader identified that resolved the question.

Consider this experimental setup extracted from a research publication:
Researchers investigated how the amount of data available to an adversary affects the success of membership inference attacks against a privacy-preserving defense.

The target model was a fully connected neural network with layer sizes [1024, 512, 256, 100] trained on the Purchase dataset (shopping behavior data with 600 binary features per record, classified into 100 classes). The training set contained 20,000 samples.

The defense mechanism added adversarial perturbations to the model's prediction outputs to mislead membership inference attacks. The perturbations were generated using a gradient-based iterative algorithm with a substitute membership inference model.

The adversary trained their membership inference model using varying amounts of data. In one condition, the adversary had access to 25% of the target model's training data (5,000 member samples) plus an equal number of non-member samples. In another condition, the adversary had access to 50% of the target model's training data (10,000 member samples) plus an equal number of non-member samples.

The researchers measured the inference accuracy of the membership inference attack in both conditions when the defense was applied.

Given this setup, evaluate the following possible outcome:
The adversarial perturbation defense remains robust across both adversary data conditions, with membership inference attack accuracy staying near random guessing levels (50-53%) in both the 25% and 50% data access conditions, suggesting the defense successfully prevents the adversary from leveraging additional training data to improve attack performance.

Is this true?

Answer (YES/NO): YES